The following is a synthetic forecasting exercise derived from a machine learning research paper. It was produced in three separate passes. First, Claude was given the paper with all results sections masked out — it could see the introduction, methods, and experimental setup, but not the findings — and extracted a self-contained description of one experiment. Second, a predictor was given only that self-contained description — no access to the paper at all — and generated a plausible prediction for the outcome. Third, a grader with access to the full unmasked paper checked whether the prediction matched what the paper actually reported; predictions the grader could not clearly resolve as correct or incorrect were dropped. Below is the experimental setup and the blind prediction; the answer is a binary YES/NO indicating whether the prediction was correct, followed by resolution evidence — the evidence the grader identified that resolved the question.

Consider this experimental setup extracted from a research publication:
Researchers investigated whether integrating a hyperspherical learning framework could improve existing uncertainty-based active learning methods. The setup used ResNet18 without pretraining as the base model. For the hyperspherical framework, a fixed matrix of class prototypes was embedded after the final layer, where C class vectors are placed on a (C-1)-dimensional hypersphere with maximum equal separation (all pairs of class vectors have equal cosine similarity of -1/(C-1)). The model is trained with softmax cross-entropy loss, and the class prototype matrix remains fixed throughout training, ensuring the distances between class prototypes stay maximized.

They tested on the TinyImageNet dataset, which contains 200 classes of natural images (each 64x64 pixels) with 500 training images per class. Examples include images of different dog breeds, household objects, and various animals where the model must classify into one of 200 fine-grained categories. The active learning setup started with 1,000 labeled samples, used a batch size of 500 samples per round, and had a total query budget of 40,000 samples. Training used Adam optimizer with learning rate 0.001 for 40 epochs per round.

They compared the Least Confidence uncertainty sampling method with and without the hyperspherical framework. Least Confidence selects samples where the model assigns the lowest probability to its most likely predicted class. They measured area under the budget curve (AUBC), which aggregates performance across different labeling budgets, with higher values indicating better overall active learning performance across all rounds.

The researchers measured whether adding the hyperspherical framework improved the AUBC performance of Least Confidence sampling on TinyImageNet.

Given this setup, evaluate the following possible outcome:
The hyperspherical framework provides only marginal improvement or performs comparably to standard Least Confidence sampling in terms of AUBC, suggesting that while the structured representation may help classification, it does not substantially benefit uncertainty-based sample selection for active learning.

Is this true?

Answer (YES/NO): YES